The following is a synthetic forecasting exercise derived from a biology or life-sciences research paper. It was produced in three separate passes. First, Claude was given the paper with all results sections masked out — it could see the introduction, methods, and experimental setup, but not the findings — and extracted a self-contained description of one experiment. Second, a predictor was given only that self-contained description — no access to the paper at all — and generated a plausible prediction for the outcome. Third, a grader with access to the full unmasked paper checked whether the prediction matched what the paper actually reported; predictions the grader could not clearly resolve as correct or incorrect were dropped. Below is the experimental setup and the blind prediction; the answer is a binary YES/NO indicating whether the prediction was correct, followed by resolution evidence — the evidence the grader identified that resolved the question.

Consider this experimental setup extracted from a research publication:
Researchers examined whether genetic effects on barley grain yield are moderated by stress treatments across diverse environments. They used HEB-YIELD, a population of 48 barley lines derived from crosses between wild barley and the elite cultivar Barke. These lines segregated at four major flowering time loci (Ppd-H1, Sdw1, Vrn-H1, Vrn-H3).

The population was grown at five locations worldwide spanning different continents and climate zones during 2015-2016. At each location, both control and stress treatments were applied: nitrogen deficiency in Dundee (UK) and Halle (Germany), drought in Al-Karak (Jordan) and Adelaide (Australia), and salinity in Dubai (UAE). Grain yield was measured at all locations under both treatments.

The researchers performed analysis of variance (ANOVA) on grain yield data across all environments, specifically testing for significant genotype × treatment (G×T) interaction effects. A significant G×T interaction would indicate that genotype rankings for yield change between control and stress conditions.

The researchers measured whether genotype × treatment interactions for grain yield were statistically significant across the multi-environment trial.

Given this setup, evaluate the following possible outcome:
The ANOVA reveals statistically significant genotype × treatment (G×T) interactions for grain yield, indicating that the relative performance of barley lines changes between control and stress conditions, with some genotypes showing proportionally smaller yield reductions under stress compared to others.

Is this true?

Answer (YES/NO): NO